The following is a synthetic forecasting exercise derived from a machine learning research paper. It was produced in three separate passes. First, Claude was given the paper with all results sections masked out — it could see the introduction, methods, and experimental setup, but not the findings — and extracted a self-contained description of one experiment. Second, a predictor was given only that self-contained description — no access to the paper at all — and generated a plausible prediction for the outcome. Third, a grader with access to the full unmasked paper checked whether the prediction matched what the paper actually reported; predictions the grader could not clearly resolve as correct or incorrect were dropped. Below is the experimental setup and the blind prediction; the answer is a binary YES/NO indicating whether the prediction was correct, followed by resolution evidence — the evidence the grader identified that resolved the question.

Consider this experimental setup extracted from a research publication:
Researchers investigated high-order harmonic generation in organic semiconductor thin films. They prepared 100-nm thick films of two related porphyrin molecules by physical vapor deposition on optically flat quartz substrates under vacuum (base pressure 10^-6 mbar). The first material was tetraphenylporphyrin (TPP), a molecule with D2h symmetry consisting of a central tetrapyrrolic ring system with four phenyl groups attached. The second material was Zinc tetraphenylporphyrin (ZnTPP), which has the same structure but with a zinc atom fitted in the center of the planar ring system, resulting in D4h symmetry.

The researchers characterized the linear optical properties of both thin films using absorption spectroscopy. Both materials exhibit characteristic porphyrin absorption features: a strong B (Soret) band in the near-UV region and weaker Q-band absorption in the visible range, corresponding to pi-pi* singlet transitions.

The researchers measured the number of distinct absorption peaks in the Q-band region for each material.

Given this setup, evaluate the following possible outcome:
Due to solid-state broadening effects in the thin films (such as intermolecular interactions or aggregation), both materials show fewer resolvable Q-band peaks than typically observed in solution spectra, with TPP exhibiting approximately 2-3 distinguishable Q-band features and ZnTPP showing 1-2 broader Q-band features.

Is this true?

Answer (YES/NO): NO